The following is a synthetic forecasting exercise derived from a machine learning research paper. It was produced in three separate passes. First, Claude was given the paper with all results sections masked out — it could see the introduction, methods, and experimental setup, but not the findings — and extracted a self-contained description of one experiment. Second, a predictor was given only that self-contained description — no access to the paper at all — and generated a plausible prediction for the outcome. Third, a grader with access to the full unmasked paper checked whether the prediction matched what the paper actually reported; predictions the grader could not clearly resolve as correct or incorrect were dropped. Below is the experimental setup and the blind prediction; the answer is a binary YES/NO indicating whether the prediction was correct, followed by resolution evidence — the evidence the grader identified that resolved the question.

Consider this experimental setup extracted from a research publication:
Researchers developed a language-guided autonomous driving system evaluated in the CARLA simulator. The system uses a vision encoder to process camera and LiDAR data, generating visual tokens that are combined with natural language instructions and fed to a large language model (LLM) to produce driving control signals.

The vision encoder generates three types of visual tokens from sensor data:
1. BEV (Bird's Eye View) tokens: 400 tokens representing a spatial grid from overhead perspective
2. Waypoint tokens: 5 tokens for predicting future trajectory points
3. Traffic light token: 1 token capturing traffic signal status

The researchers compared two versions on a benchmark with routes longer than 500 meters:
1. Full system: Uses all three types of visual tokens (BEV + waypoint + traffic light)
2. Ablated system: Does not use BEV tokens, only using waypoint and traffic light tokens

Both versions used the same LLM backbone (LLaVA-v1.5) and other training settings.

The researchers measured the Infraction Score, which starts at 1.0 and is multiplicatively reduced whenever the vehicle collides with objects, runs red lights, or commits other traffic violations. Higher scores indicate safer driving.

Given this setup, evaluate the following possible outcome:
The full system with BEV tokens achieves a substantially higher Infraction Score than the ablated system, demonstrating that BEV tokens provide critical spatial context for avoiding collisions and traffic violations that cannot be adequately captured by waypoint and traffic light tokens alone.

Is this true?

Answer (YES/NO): YES